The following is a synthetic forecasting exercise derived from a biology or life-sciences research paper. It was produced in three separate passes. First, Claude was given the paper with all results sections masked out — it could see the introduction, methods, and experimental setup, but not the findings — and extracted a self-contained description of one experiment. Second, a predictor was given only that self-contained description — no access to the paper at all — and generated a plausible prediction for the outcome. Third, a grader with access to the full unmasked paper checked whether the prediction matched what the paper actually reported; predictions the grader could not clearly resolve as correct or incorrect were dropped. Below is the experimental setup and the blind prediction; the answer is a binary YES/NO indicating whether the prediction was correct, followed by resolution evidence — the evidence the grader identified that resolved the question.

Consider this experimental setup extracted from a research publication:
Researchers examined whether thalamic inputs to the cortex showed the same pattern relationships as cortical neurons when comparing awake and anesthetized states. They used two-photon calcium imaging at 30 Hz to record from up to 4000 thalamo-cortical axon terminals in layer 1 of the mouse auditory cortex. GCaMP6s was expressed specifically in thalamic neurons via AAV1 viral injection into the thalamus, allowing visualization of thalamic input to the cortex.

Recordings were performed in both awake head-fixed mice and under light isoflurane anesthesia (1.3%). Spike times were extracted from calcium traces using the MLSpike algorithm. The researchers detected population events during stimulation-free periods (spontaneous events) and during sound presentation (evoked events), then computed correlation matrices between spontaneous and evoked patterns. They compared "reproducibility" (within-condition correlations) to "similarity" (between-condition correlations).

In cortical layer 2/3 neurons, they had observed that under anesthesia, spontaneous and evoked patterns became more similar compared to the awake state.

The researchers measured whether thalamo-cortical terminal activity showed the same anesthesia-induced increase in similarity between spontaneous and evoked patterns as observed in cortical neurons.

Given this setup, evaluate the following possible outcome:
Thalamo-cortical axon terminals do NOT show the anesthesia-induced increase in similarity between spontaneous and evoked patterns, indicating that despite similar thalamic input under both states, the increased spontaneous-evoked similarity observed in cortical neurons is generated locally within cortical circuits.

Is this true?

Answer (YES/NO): YES